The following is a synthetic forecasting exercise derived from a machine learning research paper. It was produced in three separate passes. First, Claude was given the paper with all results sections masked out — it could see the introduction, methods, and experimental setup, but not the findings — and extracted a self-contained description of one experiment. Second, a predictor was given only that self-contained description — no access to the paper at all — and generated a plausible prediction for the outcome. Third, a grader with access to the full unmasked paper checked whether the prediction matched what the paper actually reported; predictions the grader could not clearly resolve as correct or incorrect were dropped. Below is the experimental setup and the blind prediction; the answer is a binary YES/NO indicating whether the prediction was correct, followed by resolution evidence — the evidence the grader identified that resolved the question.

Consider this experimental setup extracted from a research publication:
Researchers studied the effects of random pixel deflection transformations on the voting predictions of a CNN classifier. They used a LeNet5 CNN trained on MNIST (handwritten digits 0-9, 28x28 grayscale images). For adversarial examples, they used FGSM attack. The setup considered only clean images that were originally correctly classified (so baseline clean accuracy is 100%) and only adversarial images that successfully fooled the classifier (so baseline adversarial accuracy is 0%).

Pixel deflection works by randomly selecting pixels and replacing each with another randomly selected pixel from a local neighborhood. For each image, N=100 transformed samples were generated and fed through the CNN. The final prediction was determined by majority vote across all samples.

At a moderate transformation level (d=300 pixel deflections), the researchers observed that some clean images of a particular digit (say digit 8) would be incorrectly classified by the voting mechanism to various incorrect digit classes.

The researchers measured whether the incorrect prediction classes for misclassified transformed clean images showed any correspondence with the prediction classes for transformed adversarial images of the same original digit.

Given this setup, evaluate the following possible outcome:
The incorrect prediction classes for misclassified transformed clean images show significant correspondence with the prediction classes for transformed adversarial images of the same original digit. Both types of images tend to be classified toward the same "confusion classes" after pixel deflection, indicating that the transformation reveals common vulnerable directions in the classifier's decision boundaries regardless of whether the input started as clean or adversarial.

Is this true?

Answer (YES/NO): YES